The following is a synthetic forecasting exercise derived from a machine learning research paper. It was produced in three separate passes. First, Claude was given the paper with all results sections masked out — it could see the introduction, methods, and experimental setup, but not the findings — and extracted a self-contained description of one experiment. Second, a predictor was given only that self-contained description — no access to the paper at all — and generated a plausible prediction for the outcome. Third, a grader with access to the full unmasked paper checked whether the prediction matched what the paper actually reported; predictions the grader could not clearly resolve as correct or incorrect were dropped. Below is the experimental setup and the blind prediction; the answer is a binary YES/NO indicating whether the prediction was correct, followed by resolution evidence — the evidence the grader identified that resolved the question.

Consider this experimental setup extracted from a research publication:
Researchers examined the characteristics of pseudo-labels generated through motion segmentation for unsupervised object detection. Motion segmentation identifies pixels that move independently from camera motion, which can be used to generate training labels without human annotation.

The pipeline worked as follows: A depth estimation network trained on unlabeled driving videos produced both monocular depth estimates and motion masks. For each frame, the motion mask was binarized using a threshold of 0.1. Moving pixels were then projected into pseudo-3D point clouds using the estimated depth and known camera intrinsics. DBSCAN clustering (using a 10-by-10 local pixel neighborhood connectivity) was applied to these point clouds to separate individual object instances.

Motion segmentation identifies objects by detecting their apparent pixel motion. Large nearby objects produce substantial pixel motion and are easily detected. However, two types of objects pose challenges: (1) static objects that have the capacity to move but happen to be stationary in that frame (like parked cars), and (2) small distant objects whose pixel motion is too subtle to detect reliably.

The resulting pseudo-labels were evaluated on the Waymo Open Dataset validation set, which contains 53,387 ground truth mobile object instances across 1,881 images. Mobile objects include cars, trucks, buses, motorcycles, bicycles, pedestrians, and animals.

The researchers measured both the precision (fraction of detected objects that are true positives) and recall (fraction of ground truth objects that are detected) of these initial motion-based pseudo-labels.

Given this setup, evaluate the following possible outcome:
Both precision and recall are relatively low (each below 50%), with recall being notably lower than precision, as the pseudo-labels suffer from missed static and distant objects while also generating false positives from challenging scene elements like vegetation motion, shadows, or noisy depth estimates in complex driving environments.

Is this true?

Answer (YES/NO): NO